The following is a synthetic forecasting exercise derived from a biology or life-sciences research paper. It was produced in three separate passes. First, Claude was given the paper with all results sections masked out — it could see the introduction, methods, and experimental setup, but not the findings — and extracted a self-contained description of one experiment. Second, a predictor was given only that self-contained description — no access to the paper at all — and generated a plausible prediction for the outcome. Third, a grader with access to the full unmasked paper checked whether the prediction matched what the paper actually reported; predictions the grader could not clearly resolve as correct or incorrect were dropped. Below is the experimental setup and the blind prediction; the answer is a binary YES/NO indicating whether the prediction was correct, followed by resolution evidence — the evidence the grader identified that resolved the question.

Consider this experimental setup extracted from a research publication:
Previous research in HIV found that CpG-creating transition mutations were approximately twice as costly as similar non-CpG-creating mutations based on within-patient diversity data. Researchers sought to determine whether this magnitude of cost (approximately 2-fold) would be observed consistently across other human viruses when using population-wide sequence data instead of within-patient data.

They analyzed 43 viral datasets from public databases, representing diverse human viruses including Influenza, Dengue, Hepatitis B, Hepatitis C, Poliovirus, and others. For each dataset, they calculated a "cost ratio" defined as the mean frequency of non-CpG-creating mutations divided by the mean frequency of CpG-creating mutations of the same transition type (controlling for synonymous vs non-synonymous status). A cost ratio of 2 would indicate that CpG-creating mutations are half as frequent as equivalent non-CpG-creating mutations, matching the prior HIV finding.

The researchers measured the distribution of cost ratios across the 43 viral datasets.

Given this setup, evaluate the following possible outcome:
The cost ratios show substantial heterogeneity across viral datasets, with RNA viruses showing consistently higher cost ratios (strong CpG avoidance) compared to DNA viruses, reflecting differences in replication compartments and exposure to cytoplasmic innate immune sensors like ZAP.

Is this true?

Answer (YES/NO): NO